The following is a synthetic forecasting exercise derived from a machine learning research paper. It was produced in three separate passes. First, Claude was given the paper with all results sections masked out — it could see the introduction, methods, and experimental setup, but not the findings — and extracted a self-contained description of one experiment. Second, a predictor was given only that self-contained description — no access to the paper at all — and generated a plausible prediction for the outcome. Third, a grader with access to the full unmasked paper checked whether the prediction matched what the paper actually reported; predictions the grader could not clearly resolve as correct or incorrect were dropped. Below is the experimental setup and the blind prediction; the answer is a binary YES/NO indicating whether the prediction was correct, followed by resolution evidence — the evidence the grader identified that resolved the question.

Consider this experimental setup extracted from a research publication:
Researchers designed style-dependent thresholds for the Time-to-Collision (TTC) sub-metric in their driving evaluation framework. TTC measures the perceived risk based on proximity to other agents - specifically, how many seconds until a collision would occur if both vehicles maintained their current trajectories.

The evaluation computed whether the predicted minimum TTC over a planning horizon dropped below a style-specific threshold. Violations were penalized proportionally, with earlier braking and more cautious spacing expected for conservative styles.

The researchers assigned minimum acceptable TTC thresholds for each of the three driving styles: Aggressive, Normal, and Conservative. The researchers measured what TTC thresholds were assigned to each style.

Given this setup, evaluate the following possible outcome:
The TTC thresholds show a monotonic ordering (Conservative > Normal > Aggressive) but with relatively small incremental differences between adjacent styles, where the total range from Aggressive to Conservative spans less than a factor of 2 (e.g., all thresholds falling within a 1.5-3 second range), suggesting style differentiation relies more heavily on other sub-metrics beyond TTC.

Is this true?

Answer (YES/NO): NO